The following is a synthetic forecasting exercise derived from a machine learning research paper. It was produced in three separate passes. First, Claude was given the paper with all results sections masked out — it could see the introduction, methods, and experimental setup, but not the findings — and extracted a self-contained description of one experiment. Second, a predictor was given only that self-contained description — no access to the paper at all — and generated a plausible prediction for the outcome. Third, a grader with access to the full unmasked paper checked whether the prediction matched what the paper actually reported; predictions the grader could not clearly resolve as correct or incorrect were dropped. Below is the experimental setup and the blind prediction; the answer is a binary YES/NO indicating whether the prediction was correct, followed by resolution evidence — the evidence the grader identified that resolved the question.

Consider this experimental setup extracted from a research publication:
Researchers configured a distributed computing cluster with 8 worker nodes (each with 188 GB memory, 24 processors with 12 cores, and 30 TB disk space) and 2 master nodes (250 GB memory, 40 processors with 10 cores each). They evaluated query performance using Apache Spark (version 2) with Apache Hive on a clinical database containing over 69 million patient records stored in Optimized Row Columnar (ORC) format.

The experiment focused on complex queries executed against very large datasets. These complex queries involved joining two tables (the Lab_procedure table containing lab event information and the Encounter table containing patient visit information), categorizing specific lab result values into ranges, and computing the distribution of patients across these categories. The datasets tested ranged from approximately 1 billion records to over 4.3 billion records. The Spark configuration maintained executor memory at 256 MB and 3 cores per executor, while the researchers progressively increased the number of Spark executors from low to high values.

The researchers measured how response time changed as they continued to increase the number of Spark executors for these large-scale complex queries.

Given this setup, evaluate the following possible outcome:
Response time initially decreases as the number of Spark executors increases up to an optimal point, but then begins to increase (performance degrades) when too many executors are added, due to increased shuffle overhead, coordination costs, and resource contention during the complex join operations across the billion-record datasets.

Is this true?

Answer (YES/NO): YES